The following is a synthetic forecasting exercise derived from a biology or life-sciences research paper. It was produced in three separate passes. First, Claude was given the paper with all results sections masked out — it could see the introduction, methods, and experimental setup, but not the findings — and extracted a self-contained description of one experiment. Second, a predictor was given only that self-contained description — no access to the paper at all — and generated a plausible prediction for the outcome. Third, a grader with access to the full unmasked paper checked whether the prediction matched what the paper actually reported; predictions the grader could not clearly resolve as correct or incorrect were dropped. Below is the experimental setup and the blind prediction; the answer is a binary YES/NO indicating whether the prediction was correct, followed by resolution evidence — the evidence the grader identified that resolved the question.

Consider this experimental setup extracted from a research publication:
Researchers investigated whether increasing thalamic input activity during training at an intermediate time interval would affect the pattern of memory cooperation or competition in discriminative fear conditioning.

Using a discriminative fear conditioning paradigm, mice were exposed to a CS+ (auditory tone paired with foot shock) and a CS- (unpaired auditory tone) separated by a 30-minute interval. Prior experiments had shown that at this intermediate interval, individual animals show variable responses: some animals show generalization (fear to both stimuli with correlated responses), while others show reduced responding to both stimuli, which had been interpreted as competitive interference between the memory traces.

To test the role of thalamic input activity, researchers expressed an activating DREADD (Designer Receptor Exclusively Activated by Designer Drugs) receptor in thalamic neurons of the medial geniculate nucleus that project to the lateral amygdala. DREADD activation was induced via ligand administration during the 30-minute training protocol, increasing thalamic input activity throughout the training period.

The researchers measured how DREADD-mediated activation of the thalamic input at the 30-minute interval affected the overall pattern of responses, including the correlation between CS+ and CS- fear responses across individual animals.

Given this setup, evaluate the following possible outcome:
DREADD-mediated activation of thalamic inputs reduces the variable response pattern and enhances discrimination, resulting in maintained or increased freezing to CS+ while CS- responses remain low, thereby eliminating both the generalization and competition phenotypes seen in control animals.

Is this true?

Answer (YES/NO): NO